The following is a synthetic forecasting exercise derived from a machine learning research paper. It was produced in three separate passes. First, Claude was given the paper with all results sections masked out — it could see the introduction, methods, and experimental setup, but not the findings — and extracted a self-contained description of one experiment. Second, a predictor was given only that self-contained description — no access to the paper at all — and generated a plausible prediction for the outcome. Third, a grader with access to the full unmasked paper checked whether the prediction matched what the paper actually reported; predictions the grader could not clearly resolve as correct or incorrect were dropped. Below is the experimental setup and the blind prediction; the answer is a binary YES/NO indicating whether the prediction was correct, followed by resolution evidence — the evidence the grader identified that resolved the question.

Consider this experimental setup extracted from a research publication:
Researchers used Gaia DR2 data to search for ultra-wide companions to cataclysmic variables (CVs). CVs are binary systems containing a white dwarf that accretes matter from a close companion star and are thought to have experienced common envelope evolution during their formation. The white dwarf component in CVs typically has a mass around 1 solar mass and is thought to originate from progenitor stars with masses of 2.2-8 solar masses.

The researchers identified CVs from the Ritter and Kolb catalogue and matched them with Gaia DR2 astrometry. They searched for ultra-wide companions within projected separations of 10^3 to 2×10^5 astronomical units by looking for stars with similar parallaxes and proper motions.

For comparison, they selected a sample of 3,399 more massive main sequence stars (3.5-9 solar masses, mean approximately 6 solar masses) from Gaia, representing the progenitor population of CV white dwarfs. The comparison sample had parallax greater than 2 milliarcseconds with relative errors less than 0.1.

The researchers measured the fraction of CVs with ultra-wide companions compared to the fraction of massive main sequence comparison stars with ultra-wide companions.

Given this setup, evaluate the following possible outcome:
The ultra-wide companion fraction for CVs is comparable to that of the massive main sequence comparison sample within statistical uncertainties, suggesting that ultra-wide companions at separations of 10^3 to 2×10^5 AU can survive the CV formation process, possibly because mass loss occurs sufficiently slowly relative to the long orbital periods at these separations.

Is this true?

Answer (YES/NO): NO